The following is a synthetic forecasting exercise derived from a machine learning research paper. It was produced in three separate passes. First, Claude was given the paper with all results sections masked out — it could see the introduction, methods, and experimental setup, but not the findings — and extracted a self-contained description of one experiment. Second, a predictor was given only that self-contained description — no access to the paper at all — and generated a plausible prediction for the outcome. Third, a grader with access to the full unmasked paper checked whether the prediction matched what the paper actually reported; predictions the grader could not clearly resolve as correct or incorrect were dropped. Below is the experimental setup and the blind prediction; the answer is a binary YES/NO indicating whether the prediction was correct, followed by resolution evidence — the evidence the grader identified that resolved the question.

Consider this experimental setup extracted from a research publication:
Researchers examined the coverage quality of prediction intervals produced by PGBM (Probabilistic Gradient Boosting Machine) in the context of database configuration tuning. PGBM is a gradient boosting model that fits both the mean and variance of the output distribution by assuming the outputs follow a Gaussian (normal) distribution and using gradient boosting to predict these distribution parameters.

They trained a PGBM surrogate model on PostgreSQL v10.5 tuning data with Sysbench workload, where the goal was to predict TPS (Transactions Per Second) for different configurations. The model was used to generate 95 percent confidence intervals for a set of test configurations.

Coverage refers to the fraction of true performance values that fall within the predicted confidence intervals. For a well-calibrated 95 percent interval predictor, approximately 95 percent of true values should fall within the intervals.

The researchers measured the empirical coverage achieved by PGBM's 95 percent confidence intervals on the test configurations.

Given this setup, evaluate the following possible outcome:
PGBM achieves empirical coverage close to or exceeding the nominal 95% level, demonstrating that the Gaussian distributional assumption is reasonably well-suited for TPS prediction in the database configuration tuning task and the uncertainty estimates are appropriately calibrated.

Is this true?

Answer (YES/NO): NO